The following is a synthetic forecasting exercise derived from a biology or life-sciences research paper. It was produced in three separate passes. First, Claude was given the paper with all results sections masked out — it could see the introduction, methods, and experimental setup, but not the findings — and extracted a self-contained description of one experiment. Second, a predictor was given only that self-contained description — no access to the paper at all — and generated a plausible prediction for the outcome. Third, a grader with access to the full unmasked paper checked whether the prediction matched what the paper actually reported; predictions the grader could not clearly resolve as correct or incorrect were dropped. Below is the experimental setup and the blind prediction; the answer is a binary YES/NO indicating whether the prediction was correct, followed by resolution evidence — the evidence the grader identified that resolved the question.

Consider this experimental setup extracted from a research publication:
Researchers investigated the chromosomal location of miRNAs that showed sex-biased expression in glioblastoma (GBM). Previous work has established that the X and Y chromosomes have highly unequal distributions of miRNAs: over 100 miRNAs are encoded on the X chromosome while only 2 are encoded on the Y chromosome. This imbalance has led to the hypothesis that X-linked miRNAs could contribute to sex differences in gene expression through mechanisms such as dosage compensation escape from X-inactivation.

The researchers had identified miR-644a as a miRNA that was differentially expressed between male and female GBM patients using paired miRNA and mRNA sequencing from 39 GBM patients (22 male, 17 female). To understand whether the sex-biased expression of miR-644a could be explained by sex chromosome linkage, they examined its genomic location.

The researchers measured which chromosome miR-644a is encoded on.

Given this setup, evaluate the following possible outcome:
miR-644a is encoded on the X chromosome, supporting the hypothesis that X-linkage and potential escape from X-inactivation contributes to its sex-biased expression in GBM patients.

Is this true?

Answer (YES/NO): NO